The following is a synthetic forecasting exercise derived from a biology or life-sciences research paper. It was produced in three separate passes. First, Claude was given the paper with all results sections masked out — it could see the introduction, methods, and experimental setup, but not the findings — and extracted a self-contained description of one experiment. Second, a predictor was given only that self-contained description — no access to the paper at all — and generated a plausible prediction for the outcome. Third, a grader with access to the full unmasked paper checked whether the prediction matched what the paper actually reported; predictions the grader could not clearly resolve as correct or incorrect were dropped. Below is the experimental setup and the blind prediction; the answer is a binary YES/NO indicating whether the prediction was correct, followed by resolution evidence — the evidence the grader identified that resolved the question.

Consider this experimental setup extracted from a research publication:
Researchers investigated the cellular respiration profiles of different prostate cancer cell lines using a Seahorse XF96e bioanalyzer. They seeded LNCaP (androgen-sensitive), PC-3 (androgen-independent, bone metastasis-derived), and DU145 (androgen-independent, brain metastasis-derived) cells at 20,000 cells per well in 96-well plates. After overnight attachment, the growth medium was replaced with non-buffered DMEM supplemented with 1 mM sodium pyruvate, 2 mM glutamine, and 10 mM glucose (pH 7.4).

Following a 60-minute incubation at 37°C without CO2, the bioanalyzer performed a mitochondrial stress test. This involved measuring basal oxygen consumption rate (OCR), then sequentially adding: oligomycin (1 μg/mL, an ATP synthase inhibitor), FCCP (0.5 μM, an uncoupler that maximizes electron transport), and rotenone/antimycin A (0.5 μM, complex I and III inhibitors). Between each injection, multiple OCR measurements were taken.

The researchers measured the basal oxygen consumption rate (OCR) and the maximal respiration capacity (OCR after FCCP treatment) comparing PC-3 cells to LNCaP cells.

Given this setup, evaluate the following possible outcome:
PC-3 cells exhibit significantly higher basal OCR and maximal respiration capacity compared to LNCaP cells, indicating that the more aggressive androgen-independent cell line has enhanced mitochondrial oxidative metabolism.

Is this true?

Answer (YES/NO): NO